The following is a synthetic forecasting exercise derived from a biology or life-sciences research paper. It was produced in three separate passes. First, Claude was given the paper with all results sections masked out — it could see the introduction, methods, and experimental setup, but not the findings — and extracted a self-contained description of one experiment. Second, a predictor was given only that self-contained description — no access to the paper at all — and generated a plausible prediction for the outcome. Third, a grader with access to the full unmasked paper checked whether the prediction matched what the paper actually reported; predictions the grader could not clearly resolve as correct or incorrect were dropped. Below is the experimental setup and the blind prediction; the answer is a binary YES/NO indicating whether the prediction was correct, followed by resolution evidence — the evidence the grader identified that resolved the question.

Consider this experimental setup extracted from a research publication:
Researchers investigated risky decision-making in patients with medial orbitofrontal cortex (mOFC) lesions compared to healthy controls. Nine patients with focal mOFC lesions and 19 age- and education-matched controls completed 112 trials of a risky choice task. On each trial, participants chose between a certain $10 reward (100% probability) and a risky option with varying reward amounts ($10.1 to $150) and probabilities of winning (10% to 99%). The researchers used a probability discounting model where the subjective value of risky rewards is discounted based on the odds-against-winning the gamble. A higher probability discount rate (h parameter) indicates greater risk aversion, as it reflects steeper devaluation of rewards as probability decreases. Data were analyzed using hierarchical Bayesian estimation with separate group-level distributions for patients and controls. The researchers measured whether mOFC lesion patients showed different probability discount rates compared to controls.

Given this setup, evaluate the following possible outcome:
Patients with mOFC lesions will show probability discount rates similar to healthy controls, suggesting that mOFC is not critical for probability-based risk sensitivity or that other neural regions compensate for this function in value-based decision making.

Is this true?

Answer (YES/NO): NO